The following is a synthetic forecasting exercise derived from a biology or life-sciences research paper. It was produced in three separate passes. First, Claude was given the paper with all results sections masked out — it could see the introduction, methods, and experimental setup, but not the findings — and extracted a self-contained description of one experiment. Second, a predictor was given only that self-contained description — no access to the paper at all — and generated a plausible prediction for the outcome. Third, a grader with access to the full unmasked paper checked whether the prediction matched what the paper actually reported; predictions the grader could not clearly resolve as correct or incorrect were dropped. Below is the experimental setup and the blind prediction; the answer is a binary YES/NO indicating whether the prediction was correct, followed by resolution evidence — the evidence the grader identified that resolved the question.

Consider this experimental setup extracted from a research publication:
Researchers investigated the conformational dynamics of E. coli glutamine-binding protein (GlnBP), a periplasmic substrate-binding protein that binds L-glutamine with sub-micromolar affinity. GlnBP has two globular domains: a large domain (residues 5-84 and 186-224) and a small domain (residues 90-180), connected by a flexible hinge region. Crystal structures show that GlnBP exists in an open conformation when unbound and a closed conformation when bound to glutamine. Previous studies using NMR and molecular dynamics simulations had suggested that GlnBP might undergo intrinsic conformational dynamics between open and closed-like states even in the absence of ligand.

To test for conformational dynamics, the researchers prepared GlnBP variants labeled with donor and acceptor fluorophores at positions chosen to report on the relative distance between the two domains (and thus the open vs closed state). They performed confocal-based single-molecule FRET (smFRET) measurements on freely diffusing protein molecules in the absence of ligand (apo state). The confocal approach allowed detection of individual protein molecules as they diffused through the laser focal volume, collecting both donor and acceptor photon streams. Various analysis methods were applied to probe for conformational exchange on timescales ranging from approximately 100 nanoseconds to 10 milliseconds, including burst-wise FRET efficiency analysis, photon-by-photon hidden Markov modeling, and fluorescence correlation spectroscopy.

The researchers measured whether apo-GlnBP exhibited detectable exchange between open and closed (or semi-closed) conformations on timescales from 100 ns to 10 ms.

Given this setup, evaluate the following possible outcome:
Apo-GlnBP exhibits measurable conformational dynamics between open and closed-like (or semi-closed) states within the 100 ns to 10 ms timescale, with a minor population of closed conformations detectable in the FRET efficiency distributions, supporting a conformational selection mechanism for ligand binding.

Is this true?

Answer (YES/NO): NO